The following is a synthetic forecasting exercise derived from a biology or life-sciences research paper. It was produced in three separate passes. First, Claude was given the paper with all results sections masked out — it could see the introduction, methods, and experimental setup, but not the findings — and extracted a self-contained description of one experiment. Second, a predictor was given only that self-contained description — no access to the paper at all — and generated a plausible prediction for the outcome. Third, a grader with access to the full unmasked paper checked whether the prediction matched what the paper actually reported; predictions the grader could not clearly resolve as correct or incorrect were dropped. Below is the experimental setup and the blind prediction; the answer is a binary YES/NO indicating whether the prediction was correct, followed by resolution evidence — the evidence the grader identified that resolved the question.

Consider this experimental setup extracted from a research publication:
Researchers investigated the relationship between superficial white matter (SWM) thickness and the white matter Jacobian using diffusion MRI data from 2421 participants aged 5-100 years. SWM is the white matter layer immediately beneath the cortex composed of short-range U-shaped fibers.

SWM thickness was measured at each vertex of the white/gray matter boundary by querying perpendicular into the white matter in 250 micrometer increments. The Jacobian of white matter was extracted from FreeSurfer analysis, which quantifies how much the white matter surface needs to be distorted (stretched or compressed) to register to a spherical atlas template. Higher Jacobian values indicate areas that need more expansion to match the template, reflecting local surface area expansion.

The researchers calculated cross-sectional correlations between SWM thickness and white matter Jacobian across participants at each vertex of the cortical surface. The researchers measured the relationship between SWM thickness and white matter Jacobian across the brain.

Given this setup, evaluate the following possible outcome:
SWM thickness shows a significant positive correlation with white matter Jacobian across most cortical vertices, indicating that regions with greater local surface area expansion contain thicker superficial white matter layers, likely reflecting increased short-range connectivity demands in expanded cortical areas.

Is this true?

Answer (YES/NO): NO